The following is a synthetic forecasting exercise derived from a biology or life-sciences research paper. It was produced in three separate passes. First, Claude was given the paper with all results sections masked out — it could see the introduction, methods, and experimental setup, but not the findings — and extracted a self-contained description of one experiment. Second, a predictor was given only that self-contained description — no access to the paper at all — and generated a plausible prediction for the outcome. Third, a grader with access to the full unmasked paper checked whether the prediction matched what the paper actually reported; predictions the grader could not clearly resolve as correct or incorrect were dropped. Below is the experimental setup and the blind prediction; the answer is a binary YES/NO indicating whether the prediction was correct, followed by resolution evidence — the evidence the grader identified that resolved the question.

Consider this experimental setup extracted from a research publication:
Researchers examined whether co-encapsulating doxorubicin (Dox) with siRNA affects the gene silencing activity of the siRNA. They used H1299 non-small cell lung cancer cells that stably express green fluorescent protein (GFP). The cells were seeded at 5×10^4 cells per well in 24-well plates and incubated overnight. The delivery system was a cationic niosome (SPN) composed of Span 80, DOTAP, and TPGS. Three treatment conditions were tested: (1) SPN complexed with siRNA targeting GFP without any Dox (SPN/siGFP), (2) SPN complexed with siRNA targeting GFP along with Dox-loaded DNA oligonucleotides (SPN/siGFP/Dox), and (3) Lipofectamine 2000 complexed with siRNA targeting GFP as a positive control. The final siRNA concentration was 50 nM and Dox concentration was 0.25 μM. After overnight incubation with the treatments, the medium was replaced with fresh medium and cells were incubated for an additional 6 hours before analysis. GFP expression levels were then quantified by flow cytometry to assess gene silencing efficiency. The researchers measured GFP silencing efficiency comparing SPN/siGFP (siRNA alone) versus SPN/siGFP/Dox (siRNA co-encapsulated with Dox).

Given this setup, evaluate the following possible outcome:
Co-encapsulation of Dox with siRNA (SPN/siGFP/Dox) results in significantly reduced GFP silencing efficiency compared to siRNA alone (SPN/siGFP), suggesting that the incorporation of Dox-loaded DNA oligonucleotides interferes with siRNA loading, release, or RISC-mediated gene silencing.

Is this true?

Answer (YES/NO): NO